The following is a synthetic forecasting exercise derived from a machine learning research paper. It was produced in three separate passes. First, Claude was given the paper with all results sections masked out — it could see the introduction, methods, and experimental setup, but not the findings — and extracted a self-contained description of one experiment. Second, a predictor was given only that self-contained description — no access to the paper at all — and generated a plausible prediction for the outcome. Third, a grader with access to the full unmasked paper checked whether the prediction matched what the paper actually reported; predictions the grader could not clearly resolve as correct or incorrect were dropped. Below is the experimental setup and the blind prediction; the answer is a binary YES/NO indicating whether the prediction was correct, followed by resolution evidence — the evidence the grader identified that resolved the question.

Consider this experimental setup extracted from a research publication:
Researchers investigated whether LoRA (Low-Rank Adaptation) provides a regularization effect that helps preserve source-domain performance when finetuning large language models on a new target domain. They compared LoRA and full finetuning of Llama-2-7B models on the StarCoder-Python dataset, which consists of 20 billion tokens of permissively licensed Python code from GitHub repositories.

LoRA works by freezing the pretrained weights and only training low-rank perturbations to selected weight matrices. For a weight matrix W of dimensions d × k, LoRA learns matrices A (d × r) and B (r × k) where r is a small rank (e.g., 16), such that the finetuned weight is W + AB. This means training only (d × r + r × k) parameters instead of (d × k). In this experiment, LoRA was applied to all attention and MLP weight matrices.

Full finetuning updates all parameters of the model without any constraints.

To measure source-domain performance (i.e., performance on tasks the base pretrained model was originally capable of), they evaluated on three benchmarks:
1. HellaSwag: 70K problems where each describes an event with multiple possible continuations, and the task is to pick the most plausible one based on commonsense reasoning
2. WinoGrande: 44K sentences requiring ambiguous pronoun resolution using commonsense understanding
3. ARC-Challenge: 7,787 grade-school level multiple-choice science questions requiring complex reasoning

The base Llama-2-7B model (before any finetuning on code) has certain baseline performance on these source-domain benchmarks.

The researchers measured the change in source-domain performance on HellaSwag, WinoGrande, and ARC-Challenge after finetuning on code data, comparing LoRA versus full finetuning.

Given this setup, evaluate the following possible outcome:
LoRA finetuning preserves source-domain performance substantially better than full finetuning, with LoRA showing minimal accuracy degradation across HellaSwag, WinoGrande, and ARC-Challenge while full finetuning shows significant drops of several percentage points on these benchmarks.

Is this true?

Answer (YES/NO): YES